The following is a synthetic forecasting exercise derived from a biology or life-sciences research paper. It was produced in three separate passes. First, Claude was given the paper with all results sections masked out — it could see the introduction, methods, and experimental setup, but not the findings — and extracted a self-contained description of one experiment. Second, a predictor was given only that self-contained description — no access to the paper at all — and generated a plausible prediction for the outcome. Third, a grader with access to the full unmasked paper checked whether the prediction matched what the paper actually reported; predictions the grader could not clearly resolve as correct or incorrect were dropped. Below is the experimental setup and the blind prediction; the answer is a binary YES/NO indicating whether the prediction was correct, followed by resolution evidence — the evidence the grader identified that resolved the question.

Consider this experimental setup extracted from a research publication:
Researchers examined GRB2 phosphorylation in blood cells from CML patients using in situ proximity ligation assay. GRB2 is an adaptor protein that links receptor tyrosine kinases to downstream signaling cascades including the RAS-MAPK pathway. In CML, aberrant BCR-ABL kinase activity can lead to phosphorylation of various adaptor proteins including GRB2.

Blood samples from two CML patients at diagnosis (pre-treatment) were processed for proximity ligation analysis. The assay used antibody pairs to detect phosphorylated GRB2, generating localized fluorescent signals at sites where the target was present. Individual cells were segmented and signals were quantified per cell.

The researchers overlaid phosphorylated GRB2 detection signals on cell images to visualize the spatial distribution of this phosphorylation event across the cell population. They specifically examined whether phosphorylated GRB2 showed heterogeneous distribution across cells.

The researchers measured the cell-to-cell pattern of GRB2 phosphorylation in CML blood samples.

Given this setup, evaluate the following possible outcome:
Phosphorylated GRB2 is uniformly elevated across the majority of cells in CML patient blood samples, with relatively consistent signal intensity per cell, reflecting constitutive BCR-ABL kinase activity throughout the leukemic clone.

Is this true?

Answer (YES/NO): NO